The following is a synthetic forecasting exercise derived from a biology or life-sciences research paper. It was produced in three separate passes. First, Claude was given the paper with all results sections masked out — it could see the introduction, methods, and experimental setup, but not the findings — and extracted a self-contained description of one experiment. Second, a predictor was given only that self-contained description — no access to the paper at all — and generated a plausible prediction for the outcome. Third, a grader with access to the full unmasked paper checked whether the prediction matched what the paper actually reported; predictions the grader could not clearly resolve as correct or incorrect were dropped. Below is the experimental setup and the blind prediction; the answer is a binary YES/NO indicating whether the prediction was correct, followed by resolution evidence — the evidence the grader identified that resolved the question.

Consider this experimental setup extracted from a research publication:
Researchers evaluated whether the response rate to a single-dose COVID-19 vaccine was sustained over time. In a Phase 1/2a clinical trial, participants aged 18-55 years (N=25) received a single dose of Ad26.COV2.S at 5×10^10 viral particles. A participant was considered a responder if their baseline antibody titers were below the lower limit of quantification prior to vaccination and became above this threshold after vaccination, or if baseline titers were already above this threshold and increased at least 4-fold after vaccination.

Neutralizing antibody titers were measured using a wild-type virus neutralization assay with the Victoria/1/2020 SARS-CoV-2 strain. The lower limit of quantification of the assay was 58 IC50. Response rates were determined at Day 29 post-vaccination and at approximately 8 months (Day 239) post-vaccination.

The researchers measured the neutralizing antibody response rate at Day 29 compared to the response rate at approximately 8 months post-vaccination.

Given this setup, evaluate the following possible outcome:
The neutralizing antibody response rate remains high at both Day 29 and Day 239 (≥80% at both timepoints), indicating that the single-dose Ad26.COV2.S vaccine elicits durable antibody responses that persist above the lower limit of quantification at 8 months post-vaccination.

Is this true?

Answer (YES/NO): YES